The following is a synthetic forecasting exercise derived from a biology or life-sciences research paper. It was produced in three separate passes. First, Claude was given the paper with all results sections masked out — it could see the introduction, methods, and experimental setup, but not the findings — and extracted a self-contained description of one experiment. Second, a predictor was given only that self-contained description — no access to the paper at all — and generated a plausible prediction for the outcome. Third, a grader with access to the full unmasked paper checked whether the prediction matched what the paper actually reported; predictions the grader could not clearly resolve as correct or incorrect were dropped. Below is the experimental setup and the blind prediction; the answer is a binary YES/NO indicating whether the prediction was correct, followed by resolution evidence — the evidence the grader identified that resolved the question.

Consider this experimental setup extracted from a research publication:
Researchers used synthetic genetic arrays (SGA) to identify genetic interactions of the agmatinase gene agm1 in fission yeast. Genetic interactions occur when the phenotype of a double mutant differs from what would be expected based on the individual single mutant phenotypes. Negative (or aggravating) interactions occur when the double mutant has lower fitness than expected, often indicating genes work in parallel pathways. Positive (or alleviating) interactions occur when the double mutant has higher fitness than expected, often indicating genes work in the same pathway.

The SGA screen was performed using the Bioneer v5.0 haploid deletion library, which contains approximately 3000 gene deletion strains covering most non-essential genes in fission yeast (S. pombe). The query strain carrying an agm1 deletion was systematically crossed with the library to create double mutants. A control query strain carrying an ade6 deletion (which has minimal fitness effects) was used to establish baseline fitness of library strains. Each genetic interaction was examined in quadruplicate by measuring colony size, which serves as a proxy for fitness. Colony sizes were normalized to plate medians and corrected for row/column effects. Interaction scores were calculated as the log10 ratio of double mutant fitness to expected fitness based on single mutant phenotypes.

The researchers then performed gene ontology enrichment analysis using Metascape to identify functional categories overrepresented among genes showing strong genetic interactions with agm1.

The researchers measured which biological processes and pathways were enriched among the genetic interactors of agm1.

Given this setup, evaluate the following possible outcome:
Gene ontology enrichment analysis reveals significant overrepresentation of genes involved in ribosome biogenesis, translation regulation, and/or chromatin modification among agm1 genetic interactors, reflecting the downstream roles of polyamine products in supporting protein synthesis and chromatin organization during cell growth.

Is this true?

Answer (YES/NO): NO